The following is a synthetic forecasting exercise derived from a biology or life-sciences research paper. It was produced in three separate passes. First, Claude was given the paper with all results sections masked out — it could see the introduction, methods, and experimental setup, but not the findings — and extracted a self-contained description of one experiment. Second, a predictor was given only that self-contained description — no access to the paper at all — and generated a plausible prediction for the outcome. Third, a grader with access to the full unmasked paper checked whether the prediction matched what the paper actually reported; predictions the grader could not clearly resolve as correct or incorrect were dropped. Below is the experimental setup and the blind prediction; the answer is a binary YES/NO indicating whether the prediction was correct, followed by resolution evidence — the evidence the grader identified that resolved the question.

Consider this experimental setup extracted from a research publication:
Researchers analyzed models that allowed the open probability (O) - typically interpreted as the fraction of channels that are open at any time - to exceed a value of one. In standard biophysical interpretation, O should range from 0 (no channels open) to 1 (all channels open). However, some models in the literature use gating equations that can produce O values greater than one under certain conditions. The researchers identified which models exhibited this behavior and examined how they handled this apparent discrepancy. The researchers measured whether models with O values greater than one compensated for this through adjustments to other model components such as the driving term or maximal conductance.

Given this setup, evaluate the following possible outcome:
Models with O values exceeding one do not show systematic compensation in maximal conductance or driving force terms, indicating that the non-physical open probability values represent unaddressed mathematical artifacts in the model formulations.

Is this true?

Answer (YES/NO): NO